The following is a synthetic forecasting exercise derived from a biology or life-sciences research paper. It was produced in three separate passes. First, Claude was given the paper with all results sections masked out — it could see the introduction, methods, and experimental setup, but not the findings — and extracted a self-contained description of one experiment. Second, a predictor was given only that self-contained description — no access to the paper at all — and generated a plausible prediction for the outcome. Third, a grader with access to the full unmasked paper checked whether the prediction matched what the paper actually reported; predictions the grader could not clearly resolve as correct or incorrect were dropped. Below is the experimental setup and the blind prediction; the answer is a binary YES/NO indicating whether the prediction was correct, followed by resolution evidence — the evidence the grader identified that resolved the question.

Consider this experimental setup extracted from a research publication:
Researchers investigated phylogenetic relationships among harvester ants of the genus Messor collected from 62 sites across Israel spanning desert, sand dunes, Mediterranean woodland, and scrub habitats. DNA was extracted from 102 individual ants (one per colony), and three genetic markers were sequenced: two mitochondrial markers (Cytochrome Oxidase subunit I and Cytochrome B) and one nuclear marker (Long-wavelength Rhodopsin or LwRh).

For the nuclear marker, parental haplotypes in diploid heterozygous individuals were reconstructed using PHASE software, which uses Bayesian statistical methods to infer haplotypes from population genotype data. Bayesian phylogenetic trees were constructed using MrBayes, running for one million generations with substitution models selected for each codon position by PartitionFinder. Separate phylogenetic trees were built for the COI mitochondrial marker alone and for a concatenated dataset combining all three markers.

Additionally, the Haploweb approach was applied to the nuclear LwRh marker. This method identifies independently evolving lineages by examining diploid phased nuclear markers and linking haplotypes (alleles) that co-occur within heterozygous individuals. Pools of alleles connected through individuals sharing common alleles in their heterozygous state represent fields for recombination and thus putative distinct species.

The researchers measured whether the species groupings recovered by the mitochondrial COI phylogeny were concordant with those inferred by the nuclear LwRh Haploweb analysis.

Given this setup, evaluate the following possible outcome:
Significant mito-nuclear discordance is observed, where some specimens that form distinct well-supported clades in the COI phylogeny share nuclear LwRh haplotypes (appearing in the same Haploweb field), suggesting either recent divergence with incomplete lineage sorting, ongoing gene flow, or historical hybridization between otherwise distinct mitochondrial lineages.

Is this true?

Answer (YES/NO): YES